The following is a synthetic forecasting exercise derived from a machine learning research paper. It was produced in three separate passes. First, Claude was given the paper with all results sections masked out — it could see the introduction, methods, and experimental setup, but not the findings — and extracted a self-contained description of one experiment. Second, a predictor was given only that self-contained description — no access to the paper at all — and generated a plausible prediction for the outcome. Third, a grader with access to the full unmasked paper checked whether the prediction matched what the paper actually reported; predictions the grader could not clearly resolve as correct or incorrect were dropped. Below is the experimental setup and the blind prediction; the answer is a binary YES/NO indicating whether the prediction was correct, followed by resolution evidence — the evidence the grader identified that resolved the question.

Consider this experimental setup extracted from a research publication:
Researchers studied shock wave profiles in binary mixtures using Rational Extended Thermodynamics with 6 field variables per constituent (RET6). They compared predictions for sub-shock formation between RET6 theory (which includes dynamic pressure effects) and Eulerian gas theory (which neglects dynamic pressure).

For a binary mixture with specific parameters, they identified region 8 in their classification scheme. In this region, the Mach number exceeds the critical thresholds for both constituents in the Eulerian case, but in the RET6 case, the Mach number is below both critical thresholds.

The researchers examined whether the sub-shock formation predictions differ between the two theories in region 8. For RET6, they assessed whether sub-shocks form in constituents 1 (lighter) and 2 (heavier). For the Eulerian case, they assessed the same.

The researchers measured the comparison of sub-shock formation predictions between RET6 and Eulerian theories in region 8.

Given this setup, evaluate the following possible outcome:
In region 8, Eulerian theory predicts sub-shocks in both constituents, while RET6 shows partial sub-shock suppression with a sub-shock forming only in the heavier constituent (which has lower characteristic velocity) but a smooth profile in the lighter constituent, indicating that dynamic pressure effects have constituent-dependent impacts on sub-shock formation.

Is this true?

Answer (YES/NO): NO